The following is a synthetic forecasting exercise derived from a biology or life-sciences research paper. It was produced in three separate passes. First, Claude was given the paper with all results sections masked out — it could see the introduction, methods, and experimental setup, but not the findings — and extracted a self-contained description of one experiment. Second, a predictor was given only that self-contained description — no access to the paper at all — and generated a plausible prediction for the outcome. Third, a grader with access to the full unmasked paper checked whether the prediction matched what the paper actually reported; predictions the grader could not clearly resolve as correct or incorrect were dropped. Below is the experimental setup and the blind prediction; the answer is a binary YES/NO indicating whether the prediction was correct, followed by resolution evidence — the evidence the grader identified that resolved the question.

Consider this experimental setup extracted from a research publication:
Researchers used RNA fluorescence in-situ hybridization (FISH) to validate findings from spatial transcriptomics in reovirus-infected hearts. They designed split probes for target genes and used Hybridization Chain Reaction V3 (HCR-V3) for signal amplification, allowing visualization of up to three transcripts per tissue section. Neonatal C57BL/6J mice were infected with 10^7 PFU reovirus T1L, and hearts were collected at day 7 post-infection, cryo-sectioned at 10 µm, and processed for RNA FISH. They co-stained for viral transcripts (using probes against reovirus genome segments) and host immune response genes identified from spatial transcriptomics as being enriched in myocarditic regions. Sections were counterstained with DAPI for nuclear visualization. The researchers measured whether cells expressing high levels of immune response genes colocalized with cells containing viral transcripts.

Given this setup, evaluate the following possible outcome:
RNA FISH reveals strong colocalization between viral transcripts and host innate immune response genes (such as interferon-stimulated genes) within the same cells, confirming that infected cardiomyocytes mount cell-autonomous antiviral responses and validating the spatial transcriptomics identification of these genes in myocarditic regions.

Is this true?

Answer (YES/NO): NO